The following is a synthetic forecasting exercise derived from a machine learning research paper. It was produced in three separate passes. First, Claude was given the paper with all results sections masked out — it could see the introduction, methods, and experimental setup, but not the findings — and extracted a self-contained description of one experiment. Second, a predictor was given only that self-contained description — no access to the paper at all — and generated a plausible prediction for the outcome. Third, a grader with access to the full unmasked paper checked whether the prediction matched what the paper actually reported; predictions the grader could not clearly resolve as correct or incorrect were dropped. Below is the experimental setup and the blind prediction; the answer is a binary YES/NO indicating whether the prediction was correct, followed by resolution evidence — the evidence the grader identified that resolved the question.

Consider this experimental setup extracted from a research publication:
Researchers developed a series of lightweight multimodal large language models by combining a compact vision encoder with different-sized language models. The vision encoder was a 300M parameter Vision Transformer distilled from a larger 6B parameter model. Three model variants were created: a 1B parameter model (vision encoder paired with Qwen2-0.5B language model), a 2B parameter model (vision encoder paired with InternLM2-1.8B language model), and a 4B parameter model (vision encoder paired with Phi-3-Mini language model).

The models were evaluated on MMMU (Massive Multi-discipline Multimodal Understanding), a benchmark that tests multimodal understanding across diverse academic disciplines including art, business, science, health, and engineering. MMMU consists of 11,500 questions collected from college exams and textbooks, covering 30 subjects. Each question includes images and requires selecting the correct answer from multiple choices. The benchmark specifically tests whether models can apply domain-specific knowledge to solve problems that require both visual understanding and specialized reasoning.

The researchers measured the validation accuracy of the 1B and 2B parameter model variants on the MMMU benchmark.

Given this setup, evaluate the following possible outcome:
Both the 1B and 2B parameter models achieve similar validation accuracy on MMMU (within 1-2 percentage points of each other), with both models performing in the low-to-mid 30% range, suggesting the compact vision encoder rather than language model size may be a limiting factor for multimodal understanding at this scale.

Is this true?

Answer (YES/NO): NO